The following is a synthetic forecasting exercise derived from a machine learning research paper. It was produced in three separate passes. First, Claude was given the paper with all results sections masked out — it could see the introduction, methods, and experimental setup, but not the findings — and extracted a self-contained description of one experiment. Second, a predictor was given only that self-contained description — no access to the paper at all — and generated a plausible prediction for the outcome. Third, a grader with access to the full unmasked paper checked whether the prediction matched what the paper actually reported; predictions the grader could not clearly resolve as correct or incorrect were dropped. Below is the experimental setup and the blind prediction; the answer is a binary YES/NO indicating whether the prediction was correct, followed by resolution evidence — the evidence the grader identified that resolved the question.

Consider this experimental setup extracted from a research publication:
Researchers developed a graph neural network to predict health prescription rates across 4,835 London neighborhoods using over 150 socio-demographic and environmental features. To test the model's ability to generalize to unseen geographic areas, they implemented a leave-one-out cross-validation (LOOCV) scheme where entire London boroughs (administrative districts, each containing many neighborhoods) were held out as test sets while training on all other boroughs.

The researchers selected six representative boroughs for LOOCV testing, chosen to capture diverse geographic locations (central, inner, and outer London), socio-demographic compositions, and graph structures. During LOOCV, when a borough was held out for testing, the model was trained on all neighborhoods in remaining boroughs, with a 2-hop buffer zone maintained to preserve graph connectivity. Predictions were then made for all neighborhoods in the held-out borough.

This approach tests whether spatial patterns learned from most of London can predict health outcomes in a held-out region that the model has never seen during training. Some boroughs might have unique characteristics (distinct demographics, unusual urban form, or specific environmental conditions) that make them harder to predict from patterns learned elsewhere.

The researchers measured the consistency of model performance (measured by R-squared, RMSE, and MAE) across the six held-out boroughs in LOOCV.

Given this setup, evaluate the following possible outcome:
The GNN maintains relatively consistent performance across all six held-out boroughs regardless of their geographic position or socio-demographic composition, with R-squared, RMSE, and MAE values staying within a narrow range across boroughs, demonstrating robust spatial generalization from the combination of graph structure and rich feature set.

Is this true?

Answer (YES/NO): NO